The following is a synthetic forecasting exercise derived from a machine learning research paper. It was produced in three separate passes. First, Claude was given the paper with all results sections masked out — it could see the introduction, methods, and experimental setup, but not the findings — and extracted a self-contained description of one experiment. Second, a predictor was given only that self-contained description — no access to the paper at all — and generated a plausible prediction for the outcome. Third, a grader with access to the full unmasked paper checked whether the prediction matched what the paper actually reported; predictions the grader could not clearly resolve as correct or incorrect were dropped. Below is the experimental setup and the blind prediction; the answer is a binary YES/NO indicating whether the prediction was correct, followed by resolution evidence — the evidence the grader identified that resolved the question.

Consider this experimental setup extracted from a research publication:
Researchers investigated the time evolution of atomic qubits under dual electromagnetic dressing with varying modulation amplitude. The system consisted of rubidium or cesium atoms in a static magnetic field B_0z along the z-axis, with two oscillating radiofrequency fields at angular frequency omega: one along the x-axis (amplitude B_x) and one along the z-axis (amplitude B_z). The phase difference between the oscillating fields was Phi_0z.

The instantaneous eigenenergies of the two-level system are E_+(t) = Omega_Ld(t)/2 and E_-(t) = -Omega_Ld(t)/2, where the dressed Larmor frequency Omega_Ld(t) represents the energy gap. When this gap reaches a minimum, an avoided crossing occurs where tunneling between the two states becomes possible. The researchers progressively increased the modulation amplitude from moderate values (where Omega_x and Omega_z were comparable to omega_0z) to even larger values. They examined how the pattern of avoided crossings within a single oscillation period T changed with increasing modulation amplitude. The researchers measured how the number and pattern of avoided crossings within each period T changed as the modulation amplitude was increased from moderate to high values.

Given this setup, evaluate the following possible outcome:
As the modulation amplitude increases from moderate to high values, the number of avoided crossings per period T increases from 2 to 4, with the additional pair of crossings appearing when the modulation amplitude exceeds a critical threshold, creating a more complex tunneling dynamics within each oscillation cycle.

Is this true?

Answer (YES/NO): NO